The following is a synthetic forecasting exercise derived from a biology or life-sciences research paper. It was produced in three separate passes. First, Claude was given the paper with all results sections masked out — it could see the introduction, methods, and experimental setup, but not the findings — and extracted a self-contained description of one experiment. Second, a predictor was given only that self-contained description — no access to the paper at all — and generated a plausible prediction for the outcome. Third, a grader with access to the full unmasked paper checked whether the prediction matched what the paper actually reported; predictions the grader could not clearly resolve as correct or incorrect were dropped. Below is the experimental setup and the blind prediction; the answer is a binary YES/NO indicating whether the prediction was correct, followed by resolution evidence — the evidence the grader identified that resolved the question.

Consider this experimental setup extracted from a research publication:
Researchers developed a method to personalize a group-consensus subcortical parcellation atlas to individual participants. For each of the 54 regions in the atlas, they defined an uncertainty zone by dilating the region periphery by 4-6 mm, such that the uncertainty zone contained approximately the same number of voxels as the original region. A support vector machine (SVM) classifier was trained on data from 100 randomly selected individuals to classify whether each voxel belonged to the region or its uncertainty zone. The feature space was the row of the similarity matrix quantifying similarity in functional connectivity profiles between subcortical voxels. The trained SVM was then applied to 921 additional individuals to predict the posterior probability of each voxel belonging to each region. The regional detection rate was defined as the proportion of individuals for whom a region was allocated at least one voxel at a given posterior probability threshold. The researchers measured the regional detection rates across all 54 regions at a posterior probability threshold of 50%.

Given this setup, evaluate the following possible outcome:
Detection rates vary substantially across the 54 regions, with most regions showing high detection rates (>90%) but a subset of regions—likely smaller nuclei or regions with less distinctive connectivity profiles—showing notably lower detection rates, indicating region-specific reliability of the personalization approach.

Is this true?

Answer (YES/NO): NO